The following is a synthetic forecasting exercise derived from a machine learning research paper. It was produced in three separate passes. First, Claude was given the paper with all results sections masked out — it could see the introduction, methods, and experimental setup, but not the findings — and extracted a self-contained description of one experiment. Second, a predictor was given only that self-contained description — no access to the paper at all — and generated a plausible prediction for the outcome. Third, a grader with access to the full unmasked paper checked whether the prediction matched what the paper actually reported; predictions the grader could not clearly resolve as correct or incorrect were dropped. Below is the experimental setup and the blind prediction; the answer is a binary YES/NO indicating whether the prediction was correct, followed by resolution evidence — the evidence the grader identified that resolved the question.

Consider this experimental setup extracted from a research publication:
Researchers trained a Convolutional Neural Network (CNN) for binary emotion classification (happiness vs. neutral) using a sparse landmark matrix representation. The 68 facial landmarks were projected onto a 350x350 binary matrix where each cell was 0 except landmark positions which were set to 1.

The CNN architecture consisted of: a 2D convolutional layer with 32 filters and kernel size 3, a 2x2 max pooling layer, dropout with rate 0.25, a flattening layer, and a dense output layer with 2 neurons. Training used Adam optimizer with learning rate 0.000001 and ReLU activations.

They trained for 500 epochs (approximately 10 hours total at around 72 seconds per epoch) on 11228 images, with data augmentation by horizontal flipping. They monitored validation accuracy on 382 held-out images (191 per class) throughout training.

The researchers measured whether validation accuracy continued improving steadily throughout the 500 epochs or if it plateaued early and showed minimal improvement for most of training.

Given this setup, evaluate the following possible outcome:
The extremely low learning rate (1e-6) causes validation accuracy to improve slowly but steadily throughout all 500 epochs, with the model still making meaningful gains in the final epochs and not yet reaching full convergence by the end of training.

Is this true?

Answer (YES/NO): NO